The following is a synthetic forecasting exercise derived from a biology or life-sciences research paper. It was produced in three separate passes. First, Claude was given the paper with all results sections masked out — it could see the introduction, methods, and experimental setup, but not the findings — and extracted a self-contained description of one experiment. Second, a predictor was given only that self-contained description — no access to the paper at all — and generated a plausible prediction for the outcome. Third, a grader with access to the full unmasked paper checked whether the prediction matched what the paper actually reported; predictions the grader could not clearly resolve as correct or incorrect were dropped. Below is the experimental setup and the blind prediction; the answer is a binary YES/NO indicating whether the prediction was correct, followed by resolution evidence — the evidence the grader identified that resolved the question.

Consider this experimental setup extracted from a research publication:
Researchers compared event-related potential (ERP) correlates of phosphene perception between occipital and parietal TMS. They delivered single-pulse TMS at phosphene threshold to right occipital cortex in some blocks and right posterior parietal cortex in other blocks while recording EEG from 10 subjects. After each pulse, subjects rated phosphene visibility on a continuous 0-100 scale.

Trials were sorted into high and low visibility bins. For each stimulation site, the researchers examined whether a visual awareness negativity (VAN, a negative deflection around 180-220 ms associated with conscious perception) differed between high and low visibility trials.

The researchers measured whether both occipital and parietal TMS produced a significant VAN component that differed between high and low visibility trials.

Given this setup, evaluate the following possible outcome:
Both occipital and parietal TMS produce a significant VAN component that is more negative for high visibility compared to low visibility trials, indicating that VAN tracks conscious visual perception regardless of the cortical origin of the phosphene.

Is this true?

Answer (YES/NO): YES